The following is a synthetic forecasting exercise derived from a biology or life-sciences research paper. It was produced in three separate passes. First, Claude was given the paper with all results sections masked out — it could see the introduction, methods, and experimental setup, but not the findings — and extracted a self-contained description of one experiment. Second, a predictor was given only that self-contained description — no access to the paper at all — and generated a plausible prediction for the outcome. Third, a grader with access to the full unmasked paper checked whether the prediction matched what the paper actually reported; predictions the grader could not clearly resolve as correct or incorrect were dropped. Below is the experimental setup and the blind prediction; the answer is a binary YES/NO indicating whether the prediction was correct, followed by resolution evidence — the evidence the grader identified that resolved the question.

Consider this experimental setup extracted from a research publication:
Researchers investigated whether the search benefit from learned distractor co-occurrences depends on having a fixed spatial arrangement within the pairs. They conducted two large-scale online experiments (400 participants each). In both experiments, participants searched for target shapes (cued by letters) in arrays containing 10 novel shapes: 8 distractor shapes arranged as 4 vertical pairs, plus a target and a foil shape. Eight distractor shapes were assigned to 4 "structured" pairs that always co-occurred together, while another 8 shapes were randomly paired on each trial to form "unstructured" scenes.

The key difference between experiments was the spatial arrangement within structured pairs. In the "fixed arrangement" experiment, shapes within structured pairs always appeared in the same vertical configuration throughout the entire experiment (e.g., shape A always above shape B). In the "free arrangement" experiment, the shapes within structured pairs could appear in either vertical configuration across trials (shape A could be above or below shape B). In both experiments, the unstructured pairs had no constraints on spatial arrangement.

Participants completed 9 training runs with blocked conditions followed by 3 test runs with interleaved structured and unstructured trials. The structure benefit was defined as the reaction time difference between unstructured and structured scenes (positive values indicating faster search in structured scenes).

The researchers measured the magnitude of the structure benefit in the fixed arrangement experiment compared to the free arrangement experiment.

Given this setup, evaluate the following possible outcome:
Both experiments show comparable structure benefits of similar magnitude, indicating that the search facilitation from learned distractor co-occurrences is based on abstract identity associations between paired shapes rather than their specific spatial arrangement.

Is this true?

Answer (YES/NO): YES